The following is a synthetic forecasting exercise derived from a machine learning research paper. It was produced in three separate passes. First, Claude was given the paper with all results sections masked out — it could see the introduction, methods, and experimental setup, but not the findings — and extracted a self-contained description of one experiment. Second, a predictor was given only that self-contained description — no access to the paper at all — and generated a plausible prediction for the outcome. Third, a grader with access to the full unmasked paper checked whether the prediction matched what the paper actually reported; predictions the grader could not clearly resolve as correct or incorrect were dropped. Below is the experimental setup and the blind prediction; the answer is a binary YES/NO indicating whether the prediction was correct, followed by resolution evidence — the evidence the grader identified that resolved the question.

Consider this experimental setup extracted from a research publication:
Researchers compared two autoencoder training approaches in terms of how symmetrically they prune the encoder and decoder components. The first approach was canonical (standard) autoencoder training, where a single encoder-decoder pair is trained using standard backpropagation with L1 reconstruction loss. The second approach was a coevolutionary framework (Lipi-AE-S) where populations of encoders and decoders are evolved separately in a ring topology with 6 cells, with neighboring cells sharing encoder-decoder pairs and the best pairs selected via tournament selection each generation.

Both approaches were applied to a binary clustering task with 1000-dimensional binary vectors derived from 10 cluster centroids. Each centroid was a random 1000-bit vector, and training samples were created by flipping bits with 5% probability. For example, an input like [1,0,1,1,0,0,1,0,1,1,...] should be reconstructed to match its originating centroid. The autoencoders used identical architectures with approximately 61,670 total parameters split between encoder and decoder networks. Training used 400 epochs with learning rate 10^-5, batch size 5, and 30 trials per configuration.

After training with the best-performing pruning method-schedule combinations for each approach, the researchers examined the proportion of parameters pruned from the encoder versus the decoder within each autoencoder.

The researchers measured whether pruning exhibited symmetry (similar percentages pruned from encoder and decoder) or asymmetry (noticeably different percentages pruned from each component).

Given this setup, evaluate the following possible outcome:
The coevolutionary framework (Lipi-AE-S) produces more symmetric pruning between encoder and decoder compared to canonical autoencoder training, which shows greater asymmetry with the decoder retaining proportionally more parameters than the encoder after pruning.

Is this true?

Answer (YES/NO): YES